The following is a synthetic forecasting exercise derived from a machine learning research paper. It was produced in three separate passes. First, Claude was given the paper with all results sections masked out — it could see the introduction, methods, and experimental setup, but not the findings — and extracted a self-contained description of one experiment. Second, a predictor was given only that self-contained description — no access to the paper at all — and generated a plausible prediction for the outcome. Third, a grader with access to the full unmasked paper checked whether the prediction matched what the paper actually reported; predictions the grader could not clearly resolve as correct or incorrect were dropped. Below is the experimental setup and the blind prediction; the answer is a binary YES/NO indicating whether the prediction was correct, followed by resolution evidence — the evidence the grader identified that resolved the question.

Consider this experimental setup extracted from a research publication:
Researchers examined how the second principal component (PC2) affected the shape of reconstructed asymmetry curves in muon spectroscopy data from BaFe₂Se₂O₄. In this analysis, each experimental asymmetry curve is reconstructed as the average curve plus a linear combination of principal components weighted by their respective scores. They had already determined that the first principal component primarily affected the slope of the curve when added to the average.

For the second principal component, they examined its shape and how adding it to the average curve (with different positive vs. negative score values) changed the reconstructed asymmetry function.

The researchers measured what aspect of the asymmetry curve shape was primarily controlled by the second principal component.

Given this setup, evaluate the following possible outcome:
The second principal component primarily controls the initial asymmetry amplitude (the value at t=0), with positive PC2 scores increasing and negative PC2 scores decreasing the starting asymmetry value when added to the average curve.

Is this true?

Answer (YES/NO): NO